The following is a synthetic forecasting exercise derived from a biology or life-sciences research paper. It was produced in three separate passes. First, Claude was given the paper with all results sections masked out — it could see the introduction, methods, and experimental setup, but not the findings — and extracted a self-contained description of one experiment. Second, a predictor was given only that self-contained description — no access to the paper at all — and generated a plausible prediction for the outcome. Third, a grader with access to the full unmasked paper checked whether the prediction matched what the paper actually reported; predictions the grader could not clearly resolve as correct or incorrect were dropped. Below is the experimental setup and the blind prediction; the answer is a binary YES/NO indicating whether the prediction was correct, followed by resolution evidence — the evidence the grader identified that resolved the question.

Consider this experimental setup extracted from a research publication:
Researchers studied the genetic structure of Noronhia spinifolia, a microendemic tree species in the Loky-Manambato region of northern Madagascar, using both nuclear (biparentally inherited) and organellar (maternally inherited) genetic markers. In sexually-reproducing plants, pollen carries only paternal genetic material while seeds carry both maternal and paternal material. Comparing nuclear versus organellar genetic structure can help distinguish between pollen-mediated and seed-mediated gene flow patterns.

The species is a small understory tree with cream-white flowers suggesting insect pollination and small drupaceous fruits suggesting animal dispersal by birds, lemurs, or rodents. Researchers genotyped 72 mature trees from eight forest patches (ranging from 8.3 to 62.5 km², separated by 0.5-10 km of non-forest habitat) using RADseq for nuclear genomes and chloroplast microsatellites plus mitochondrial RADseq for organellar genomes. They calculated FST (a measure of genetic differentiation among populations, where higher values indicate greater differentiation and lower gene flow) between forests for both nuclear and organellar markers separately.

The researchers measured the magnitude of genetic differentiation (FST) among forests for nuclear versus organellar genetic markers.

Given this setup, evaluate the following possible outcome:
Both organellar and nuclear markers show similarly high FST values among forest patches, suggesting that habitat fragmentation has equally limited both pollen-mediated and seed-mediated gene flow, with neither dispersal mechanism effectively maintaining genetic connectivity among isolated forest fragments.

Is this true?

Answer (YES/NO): NO